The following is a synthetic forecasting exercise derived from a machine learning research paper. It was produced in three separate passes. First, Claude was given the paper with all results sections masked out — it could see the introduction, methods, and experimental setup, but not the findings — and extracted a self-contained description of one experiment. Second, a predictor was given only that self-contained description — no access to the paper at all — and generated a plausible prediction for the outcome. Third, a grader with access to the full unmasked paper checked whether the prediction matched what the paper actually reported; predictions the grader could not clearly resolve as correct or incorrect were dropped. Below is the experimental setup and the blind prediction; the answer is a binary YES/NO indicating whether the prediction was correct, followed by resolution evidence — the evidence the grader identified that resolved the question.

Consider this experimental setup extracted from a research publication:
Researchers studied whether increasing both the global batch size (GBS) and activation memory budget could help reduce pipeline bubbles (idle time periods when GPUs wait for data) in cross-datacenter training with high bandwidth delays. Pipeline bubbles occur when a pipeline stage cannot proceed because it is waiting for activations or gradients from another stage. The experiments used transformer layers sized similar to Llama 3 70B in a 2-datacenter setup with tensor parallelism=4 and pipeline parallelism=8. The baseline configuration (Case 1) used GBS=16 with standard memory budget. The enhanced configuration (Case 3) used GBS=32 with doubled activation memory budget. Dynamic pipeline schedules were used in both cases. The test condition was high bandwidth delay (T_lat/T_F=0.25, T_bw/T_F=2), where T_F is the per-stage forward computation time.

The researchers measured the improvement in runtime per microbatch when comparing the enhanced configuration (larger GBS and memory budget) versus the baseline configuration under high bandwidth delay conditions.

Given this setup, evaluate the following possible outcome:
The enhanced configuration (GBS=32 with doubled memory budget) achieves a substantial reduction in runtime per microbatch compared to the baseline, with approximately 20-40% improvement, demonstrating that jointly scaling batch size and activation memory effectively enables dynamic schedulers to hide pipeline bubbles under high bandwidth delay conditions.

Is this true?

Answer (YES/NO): YES